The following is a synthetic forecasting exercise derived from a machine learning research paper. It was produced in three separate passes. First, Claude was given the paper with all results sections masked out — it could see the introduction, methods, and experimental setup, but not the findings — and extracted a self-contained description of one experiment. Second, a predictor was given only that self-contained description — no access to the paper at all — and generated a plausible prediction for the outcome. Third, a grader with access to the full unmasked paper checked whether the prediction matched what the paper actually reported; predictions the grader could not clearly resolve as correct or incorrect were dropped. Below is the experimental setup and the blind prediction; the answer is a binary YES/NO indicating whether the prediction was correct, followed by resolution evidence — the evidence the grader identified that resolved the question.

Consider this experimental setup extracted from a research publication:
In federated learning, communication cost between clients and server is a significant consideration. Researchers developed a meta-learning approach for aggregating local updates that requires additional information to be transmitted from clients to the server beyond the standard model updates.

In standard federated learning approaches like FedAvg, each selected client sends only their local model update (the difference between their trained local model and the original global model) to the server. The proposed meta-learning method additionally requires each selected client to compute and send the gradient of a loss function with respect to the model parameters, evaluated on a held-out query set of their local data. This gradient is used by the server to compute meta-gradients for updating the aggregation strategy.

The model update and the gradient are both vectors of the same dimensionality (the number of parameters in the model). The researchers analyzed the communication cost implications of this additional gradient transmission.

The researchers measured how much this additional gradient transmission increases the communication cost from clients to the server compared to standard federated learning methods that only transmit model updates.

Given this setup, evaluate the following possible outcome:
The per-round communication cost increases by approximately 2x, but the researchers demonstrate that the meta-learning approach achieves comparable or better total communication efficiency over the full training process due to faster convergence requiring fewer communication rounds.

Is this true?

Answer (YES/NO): NO